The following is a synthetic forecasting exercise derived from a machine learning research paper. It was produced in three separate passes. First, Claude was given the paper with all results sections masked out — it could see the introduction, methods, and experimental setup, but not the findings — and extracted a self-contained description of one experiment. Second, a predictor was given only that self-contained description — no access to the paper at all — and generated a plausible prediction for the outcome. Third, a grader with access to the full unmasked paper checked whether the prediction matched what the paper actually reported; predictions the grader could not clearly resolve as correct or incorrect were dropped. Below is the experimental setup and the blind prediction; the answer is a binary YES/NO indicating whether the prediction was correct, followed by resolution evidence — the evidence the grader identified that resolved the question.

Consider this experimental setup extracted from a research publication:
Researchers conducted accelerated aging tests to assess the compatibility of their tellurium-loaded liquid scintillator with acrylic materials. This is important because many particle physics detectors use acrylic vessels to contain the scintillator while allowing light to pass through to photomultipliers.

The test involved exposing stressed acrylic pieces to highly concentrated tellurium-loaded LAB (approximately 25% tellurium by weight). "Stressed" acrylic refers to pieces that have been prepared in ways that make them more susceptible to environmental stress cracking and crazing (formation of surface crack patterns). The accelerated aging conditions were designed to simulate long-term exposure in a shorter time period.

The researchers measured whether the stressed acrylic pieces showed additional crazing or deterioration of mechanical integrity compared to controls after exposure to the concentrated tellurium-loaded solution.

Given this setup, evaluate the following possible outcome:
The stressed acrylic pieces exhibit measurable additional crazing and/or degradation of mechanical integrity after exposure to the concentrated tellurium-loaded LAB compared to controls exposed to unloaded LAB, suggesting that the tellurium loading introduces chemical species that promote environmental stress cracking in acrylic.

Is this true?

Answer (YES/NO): NO